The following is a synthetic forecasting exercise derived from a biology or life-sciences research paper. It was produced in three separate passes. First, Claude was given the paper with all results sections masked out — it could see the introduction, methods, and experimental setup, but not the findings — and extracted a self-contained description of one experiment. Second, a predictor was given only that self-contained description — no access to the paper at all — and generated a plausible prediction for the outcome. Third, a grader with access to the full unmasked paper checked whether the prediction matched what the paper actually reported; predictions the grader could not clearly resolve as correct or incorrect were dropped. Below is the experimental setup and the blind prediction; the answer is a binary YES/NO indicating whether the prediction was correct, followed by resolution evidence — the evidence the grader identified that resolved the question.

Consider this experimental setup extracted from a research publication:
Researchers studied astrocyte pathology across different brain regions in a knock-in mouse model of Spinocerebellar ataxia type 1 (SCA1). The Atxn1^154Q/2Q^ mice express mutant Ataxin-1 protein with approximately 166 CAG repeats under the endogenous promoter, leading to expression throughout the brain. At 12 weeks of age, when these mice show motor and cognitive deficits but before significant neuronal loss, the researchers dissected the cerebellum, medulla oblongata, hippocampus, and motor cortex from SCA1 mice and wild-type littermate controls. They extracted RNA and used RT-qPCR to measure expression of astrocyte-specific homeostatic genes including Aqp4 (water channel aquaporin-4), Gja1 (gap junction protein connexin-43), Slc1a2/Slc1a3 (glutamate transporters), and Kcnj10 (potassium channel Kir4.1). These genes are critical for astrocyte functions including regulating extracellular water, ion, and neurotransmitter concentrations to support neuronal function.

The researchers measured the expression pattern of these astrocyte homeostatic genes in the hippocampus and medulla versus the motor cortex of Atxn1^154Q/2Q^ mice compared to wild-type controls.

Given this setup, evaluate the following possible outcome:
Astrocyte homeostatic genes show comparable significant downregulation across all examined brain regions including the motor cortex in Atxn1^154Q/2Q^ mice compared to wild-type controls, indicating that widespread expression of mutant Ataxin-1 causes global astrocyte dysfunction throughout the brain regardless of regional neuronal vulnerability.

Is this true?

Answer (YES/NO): NO